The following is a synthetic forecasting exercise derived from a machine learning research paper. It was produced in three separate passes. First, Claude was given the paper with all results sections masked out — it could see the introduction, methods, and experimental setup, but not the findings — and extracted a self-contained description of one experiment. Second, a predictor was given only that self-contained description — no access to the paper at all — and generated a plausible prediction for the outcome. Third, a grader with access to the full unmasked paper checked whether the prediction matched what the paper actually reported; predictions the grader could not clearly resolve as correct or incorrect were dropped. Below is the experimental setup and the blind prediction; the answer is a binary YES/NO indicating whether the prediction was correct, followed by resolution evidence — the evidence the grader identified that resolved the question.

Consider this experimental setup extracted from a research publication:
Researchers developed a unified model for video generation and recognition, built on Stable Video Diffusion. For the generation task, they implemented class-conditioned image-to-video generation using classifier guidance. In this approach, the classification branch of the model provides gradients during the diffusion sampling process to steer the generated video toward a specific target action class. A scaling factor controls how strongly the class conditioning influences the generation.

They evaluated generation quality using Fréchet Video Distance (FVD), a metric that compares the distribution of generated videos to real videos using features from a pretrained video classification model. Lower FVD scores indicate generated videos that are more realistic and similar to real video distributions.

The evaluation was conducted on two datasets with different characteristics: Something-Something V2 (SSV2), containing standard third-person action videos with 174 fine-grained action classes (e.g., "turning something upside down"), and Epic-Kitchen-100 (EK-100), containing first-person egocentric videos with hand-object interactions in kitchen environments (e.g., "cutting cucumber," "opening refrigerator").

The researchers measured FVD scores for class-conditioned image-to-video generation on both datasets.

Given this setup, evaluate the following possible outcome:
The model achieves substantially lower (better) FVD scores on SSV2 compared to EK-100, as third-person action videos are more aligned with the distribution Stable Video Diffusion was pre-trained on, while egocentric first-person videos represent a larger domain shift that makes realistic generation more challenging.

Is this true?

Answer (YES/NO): NO